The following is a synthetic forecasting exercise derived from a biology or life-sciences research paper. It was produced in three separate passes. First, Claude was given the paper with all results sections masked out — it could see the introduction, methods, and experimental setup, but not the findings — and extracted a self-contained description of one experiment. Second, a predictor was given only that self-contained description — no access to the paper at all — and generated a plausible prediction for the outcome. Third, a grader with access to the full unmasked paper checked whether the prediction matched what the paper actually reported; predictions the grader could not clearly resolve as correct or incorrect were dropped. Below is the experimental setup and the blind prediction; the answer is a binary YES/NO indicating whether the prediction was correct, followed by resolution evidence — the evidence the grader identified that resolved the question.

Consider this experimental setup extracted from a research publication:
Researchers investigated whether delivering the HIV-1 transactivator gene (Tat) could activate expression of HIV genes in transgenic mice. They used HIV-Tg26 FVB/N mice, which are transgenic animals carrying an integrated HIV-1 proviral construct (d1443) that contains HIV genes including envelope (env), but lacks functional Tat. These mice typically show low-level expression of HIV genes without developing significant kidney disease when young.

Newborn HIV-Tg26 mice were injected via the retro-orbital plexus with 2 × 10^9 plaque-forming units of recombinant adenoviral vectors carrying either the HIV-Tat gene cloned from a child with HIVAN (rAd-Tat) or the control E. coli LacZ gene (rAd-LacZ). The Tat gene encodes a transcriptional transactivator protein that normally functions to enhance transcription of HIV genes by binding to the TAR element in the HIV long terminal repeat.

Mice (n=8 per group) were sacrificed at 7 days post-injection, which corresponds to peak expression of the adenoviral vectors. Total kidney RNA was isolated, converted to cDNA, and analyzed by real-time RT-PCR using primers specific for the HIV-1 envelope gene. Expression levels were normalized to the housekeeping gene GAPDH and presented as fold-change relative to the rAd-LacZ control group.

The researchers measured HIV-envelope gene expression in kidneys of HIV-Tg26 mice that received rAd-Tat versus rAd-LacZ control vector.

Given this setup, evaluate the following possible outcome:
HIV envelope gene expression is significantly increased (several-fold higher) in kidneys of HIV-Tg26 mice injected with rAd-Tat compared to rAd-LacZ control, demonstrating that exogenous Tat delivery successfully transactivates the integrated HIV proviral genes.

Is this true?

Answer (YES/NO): YES